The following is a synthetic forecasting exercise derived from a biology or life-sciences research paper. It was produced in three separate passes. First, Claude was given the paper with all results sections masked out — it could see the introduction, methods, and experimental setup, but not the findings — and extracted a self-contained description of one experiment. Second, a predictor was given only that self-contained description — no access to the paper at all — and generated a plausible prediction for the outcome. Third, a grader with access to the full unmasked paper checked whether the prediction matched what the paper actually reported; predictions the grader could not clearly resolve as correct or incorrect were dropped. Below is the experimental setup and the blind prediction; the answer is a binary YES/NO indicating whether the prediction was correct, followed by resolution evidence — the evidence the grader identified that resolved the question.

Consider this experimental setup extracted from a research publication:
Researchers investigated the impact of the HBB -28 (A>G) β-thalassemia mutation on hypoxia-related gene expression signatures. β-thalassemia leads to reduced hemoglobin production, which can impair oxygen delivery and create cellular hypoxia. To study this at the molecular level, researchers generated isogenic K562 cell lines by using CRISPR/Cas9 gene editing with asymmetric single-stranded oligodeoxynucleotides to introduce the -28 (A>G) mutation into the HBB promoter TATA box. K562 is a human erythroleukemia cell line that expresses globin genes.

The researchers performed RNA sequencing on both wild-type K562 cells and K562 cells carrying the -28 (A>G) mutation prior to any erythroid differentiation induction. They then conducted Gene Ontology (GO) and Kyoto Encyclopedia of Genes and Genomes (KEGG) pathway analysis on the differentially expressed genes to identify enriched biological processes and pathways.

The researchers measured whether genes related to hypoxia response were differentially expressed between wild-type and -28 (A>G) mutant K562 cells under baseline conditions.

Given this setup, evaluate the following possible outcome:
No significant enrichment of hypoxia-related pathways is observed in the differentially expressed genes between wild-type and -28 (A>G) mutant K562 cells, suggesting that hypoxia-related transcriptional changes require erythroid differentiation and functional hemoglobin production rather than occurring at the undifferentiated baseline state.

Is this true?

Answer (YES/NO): NO